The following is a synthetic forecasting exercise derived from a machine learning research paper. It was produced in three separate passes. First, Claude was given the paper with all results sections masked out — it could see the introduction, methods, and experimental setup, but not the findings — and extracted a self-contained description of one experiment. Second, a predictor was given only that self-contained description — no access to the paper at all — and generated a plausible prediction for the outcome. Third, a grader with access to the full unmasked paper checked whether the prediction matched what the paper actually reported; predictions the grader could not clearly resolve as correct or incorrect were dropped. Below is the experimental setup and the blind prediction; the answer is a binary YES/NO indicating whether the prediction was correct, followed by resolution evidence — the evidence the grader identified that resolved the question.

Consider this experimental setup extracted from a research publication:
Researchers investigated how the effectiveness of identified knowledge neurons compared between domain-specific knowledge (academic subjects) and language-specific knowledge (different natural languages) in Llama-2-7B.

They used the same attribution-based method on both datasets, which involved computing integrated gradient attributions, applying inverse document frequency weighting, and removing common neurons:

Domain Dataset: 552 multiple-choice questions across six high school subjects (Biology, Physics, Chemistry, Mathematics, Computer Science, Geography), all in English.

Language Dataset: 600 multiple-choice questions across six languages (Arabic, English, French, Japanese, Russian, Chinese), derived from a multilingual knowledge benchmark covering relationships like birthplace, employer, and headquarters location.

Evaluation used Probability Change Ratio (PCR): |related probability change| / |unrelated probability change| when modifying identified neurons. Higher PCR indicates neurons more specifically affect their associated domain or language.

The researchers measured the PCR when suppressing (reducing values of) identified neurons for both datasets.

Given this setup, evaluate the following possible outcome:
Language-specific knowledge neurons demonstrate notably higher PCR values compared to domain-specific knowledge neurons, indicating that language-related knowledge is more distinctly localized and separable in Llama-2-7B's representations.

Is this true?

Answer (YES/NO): YES